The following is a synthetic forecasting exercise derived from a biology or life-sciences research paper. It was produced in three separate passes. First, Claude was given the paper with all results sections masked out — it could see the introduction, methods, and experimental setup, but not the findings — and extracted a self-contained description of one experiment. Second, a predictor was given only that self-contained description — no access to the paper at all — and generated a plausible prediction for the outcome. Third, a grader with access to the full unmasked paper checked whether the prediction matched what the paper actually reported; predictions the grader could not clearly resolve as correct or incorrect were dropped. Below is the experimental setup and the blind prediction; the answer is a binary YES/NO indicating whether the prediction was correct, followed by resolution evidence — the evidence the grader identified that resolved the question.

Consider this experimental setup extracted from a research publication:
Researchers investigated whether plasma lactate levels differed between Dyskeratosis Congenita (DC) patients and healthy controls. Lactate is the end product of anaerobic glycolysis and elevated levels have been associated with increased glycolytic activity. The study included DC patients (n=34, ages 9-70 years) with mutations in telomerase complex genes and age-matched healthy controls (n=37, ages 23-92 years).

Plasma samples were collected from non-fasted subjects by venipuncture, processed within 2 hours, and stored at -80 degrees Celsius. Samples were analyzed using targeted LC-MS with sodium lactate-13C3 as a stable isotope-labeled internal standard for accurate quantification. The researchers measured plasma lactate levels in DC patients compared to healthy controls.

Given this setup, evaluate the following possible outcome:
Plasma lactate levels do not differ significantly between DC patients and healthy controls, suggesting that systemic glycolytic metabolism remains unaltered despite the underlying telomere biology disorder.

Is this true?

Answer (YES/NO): NO